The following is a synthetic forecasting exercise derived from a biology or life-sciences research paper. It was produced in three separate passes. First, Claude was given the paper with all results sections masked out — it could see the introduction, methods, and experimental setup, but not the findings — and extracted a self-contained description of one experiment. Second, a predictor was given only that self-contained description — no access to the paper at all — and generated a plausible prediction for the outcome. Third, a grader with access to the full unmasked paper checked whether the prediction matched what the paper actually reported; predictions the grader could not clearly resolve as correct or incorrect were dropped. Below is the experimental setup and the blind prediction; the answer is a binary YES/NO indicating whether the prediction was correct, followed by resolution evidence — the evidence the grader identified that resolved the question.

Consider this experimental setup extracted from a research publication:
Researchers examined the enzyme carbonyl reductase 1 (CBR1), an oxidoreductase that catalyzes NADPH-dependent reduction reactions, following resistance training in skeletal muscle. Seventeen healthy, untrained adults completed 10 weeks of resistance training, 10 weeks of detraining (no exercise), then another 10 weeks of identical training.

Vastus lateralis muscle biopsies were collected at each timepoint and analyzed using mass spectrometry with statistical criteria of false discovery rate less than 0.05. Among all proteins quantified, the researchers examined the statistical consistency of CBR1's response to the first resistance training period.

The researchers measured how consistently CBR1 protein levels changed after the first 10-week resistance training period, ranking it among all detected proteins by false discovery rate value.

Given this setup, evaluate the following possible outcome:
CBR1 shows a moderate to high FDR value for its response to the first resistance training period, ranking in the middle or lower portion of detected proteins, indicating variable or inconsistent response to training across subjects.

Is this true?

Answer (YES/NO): NO